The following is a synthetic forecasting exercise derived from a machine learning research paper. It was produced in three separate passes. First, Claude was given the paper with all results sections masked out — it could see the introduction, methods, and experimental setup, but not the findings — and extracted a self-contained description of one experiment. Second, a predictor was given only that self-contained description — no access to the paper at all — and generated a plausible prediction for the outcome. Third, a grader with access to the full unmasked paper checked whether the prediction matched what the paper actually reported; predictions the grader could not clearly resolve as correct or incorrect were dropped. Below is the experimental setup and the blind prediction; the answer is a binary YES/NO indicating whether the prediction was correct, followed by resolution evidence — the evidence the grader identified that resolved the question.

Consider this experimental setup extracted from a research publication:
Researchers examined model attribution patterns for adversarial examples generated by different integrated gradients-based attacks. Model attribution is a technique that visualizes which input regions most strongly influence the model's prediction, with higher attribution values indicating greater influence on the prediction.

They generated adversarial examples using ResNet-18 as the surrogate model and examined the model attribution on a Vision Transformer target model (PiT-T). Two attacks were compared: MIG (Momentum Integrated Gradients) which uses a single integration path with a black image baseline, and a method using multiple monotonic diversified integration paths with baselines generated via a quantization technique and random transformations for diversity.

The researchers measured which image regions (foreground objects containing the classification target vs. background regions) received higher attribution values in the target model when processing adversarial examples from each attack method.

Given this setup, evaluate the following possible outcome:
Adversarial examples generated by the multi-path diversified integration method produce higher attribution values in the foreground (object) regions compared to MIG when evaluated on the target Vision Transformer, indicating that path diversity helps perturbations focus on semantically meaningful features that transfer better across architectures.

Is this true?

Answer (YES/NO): NO